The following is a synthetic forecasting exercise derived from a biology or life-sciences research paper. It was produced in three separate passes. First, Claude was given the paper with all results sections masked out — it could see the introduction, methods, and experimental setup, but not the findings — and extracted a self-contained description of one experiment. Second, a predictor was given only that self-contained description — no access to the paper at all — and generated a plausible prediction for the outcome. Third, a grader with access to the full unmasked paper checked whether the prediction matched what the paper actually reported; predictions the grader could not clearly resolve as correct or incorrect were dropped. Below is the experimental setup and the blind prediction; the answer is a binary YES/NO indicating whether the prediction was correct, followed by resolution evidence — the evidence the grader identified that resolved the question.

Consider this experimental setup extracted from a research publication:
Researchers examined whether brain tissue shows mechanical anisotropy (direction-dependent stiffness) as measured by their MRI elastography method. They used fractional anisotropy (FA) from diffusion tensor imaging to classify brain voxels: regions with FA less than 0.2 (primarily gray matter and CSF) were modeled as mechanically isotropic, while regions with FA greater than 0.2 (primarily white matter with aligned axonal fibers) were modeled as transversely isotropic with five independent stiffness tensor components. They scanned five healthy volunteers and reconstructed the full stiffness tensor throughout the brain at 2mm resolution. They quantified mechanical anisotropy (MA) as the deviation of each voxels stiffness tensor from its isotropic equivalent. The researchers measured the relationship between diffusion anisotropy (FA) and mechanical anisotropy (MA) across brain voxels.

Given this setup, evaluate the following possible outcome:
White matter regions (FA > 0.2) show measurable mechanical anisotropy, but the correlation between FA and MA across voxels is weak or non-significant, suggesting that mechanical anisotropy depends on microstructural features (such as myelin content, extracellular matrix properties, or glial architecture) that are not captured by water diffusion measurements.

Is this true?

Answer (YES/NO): NO